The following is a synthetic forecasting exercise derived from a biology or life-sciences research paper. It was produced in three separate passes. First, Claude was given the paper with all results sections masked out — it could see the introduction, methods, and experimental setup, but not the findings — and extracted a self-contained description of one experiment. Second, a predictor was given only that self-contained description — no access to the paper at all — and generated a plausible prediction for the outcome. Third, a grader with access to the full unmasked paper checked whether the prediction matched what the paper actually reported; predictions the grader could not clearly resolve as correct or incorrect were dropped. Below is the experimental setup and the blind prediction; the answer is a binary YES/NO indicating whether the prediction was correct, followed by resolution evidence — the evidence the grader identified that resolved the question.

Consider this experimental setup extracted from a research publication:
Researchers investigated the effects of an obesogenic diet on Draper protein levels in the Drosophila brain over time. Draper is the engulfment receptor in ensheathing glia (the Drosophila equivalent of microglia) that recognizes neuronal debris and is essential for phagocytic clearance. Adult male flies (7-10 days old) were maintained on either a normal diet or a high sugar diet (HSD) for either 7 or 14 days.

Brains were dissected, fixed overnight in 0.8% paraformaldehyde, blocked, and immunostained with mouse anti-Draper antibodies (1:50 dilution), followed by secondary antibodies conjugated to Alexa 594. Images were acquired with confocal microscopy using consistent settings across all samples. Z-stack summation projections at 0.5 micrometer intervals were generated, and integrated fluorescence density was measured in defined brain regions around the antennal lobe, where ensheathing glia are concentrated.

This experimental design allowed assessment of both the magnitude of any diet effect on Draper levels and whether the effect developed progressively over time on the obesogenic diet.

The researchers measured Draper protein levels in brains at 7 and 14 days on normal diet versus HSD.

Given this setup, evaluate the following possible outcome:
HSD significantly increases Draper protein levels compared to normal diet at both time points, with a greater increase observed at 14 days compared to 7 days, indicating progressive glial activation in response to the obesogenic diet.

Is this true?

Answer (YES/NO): NO